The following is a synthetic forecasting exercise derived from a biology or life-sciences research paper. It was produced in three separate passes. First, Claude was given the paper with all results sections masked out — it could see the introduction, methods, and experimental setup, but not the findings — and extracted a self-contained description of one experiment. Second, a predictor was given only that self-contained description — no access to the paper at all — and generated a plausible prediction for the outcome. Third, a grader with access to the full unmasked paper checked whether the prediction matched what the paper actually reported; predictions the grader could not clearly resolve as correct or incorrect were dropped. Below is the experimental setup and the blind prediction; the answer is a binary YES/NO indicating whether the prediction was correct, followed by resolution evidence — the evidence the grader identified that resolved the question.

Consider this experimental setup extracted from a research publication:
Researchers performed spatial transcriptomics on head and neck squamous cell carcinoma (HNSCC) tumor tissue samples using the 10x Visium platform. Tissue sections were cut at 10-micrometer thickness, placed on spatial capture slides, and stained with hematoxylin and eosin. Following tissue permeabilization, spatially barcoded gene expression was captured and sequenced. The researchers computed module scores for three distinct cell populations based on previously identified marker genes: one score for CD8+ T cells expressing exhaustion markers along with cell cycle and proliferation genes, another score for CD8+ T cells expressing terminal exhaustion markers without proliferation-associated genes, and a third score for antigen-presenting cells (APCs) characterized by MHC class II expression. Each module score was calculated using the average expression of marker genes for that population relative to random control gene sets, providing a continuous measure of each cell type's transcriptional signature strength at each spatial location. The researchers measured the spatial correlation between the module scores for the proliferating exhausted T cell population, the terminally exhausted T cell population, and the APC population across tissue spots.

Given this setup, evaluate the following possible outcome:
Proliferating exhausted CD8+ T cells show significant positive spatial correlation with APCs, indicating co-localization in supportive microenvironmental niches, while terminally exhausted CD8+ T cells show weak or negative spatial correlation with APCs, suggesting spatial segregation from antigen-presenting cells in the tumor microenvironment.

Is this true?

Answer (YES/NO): NO